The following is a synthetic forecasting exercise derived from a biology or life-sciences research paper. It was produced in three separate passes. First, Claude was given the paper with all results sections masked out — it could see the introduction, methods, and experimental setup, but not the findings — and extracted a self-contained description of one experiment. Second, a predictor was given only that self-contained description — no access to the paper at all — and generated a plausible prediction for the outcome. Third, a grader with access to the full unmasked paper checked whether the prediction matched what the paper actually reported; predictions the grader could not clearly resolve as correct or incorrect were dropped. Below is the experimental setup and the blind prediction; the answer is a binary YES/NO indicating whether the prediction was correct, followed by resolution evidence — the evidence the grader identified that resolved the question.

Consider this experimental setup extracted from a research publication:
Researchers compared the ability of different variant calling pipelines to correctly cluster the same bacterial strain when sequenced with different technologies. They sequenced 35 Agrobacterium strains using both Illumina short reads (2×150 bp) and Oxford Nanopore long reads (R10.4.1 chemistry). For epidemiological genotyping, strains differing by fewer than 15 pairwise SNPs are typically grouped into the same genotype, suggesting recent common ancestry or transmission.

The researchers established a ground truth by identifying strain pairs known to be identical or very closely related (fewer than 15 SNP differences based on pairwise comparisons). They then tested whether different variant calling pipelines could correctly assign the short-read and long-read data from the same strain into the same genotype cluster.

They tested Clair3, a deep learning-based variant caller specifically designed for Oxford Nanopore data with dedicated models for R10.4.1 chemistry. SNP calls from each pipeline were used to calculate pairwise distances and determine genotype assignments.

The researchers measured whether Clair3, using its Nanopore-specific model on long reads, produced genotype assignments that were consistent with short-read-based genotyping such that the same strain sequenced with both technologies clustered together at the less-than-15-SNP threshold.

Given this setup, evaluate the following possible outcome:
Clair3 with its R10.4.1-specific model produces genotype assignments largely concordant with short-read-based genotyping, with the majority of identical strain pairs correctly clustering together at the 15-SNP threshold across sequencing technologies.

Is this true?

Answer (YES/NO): NO